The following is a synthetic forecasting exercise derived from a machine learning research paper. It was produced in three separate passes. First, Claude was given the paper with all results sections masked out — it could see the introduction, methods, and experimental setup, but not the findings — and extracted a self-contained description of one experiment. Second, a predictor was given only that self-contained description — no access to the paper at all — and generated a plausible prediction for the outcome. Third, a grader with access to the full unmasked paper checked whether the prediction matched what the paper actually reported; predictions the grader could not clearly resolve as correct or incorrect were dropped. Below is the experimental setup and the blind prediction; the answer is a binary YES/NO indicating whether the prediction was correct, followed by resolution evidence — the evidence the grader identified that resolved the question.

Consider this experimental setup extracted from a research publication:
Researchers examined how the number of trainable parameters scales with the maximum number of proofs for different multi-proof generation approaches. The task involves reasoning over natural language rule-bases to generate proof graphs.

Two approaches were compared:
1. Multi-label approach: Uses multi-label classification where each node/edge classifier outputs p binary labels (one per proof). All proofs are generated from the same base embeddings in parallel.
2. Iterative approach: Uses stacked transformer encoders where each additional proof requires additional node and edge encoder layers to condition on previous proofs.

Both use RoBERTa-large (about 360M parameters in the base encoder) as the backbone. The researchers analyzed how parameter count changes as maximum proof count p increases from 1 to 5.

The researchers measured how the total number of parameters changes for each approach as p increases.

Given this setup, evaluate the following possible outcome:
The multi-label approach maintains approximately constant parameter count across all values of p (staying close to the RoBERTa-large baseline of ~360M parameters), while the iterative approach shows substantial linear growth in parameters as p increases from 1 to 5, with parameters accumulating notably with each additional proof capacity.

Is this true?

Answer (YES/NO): YES